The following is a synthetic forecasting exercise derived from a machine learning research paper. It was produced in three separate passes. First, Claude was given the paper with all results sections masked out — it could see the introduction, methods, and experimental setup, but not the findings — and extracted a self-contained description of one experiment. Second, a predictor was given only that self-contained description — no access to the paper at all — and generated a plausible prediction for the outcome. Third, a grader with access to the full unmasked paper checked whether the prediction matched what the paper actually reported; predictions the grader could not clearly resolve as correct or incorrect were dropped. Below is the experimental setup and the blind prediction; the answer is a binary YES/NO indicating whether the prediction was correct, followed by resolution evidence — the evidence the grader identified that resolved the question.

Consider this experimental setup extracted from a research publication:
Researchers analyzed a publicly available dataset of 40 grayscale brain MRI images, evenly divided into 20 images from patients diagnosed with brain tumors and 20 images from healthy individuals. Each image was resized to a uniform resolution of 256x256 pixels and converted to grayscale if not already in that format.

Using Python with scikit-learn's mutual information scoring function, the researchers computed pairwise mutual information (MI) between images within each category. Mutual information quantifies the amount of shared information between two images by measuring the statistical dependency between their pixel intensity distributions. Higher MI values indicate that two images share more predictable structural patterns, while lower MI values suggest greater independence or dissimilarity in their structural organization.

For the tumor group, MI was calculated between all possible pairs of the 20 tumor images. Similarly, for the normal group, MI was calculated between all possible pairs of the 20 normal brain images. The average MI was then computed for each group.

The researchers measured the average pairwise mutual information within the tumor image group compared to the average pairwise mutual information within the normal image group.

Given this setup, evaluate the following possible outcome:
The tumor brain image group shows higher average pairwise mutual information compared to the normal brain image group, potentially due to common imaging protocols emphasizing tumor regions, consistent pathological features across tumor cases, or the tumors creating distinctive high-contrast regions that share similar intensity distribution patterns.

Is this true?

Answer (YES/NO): YES